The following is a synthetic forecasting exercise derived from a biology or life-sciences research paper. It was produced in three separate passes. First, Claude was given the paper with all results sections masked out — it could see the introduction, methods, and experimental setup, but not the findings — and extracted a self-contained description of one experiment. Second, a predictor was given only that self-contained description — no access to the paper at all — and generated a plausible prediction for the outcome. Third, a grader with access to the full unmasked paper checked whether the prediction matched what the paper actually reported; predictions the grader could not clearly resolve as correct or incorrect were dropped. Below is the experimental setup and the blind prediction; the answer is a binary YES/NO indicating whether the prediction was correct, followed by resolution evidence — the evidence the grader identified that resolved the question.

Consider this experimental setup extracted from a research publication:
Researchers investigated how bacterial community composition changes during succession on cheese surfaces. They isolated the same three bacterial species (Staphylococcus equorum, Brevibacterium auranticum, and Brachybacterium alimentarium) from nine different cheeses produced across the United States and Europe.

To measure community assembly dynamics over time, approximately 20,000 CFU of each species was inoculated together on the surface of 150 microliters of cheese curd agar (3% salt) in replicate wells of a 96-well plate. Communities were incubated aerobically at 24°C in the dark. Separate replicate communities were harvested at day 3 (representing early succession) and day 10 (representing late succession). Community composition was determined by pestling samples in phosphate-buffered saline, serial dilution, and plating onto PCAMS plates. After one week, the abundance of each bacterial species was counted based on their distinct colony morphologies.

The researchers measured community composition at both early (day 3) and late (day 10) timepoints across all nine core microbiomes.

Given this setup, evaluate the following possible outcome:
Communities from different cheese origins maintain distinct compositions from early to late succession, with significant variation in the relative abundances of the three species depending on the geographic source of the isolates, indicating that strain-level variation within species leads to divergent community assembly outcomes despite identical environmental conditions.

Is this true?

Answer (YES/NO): YES